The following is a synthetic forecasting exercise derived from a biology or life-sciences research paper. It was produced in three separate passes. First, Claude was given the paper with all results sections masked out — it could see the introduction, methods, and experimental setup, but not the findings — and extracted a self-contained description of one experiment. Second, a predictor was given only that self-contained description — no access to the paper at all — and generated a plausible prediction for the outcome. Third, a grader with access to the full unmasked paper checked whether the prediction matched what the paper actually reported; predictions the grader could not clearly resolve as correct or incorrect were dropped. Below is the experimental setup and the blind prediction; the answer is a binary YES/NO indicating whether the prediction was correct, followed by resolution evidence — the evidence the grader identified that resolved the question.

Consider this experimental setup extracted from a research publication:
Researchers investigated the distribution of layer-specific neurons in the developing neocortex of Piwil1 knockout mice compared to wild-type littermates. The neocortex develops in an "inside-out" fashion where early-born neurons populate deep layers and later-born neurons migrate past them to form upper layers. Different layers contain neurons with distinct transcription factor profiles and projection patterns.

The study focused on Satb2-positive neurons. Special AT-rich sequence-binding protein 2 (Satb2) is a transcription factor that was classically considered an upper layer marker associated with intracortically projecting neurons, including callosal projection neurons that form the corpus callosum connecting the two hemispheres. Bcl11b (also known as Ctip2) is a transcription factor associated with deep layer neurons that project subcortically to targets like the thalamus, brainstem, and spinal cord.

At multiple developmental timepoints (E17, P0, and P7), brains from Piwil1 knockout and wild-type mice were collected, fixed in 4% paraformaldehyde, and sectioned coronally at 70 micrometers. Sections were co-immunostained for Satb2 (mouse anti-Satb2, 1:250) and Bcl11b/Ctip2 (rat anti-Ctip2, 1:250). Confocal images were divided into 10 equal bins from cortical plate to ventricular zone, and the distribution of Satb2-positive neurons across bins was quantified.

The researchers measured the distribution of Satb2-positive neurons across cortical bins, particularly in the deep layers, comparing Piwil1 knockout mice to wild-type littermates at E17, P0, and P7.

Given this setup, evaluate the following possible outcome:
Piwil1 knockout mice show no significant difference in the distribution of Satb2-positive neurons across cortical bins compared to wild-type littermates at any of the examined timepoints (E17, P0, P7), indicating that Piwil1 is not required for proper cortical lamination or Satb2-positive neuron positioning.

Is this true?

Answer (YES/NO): NO